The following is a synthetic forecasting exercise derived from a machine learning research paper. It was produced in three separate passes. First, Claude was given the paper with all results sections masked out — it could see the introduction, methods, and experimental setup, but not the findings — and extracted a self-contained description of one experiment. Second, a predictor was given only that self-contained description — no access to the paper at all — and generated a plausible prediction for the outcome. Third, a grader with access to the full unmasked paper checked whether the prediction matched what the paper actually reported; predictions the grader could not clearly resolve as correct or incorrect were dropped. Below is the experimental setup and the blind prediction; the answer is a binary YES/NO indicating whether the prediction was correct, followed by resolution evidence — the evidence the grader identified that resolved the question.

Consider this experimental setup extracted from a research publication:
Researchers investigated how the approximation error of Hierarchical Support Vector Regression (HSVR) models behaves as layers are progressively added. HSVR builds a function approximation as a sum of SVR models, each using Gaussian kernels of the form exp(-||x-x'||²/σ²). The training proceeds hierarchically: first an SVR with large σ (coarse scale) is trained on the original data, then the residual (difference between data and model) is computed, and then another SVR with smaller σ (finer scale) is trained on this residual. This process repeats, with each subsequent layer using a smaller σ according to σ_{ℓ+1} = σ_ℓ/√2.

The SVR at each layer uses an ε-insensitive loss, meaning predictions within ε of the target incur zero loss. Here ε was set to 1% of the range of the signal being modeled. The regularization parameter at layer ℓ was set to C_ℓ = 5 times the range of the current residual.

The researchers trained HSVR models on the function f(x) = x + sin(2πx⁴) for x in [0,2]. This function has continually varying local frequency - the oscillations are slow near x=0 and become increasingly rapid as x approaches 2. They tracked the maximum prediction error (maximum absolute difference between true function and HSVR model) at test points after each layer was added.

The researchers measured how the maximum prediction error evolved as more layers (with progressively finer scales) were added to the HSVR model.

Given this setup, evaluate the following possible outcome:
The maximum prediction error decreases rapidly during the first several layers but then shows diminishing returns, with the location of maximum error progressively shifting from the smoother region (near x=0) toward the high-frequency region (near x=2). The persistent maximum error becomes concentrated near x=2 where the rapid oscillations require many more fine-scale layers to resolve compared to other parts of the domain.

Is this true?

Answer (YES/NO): NO